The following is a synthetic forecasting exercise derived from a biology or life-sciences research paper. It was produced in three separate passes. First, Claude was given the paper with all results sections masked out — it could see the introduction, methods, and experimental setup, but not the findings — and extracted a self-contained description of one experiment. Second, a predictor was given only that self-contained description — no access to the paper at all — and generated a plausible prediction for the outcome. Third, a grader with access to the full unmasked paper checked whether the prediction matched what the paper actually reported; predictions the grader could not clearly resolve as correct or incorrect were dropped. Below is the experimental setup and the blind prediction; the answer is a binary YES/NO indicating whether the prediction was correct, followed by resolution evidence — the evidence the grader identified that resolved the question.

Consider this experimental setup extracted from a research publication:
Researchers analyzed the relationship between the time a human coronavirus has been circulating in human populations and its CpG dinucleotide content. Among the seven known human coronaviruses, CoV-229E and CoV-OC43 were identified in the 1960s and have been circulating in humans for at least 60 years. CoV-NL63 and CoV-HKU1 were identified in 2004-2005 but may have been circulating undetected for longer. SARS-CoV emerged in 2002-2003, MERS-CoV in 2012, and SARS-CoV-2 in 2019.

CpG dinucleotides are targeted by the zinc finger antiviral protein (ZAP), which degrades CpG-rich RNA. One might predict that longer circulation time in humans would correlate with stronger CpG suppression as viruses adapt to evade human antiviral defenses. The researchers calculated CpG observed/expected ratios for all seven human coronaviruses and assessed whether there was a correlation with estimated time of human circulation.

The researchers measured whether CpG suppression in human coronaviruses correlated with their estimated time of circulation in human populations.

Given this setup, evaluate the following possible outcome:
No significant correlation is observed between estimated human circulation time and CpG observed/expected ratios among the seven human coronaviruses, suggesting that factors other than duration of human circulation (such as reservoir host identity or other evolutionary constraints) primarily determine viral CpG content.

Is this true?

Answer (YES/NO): YES